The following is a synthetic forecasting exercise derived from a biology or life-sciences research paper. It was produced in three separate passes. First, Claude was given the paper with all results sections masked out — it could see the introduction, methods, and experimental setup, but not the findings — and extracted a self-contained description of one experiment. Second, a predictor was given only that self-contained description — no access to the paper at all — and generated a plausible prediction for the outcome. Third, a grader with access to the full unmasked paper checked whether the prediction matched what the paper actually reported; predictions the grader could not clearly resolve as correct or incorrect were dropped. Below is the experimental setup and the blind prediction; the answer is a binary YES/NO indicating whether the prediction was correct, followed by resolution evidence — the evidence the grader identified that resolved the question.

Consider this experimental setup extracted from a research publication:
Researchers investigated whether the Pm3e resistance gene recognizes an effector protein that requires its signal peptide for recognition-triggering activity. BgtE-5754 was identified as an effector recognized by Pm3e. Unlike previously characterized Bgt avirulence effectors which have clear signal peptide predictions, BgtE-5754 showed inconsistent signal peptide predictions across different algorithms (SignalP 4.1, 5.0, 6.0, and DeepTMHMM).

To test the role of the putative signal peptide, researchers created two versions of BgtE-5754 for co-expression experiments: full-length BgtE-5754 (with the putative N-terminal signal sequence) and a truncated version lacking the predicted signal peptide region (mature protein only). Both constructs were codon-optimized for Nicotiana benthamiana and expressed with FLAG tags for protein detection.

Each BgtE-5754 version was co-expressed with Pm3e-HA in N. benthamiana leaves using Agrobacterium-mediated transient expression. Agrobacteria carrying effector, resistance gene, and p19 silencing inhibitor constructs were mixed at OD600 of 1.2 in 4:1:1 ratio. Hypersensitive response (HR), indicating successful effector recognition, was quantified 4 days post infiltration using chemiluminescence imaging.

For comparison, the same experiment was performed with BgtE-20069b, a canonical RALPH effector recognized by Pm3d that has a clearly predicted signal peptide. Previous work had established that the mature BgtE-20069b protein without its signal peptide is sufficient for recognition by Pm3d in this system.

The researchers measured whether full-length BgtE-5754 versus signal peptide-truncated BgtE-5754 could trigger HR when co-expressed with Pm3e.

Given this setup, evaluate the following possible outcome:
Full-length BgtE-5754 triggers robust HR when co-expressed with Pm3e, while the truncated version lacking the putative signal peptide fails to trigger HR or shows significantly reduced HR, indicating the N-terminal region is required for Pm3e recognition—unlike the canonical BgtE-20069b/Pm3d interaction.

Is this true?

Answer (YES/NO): YES